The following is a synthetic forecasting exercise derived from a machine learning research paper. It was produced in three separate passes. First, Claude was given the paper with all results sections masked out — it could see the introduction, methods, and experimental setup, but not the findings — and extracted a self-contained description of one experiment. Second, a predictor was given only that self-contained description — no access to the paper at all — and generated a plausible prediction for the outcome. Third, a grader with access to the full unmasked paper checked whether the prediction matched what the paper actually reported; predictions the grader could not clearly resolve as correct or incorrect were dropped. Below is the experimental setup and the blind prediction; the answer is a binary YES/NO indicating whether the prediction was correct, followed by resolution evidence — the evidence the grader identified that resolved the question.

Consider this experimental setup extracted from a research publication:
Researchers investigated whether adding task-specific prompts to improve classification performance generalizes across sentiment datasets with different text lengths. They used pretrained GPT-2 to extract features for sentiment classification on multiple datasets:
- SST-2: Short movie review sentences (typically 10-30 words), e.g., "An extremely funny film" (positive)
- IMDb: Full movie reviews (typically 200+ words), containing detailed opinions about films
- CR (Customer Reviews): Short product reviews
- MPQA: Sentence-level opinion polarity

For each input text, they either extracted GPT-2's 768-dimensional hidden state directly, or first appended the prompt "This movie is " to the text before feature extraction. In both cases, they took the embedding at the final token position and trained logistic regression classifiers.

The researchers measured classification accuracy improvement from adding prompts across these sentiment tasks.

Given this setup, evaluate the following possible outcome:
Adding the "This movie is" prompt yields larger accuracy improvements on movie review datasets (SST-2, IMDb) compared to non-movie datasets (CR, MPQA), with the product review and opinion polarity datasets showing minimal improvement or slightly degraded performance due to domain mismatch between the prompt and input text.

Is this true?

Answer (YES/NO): NO